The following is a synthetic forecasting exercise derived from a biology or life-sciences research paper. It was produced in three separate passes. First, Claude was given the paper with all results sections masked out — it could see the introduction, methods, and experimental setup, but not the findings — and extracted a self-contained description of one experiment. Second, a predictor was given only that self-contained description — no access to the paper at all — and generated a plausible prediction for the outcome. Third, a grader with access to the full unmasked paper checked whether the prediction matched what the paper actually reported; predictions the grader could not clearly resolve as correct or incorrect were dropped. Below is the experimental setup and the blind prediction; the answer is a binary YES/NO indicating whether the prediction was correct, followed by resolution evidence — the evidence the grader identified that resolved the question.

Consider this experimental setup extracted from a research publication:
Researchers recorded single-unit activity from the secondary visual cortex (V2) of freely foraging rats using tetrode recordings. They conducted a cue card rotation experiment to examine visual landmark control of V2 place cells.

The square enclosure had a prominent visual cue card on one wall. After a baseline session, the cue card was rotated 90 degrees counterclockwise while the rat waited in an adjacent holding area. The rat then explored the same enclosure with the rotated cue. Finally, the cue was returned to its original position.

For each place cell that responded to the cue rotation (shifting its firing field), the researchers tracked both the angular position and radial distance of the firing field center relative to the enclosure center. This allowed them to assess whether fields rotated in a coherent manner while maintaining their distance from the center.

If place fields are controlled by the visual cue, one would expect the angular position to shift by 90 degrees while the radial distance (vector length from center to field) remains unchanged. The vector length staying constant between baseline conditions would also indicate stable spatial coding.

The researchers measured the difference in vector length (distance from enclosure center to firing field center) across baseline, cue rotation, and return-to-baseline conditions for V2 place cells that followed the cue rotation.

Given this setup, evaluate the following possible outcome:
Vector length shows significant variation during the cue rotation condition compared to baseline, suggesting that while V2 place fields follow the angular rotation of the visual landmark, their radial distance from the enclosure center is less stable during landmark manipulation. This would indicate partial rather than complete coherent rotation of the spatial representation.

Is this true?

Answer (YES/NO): YES